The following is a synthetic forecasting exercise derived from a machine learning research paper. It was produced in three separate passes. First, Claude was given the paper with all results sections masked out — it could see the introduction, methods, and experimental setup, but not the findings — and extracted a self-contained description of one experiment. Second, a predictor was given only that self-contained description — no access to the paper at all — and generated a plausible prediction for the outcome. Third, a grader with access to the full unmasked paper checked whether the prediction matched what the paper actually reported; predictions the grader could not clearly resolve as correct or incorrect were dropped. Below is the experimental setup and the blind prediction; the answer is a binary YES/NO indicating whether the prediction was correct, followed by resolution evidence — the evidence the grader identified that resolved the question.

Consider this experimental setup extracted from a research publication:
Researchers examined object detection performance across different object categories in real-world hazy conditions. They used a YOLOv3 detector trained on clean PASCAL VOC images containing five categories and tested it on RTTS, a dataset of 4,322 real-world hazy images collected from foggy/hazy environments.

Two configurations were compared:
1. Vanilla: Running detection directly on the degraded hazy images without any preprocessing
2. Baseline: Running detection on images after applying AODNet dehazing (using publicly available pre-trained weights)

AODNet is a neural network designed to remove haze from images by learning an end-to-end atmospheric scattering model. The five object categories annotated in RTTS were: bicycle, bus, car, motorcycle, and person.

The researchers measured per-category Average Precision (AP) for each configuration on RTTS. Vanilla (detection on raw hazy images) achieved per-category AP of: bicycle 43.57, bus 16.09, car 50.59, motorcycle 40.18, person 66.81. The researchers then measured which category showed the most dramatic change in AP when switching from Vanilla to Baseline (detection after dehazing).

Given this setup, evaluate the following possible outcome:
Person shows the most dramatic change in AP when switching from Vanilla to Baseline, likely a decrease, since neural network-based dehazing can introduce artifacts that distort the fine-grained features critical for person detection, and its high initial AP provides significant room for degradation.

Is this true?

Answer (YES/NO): NO